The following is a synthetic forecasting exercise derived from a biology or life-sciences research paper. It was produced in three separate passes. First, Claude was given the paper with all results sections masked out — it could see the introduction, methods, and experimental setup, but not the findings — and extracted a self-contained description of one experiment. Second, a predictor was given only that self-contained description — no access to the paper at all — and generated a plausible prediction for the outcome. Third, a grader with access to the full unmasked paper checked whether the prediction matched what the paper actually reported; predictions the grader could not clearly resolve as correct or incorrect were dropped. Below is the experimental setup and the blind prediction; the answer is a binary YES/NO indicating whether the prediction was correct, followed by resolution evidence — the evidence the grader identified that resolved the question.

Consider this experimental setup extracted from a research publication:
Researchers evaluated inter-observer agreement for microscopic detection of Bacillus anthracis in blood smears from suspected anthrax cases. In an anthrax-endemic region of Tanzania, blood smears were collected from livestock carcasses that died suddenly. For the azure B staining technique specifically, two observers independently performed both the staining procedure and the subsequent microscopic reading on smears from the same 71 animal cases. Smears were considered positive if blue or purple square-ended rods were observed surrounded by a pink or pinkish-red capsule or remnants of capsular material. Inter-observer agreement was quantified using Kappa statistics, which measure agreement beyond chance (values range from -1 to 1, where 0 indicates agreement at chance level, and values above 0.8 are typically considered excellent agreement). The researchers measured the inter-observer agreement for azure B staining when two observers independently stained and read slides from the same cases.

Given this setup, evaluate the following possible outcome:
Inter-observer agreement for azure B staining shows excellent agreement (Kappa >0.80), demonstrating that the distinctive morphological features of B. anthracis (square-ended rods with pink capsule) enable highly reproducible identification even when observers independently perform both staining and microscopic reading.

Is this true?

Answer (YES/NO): YES